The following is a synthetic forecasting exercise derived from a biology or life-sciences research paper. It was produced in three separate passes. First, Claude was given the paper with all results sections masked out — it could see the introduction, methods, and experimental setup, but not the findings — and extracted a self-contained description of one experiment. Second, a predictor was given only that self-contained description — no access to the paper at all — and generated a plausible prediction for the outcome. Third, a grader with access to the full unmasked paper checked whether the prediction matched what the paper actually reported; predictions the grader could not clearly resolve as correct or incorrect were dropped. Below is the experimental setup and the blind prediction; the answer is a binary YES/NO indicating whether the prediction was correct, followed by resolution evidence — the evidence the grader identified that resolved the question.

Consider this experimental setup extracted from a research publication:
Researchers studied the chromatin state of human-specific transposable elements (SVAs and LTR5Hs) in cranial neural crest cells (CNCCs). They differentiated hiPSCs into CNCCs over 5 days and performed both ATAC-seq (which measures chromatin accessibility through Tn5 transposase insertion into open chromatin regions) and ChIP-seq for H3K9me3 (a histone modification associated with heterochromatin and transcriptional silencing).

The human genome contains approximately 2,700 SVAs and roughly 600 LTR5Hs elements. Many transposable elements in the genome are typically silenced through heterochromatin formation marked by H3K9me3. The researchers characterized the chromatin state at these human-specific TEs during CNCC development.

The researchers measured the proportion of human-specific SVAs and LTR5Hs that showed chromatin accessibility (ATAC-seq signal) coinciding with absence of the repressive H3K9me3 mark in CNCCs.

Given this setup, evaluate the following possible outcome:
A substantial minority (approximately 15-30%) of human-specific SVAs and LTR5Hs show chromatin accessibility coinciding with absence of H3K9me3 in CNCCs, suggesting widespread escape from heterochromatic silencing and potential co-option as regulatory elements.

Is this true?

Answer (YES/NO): NO